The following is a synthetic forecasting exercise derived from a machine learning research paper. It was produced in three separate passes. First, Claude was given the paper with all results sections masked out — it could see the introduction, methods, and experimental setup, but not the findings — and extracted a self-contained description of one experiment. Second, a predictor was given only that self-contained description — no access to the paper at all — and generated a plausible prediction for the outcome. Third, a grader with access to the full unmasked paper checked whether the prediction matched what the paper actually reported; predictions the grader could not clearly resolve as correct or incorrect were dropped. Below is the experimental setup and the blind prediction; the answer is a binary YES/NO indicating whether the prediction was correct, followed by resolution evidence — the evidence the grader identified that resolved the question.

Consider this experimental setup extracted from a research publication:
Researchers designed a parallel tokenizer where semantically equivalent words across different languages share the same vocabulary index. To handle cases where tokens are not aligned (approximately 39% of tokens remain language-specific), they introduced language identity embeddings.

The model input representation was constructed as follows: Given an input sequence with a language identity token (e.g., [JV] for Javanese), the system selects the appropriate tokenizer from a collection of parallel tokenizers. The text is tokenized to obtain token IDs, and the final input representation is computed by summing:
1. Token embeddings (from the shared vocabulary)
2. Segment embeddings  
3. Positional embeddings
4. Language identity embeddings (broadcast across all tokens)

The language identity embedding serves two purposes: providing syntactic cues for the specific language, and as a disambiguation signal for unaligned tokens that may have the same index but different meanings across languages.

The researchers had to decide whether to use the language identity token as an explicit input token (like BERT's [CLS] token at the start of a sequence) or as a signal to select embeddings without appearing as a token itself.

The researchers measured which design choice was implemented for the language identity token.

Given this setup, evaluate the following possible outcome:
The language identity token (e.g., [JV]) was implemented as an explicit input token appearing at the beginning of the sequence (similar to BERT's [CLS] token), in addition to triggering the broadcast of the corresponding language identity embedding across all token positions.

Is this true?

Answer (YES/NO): NO